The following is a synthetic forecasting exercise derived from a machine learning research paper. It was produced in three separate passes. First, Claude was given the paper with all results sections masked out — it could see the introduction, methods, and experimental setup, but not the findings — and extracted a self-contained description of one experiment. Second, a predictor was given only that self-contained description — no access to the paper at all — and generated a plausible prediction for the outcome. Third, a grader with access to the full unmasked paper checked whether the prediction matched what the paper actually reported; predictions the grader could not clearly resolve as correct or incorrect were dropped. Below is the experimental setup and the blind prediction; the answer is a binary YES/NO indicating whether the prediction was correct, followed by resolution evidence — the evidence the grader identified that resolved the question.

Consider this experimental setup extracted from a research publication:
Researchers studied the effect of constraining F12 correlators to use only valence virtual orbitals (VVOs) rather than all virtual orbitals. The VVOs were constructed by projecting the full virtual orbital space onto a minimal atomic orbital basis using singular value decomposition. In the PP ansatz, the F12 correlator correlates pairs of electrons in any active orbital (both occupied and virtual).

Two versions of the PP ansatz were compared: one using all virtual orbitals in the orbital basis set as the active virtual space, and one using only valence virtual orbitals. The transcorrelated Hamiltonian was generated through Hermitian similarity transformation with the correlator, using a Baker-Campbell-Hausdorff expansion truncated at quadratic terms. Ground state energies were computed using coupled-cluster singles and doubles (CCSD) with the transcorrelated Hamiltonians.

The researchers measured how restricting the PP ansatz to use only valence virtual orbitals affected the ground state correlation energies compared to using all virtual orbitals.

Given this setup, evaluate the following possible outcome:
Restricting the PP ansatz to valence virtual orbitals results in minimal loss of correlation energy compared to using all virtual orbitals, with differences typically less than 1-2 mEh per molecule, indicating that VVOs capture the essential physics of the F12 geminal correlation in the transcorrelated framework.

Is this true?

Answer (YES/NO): NO